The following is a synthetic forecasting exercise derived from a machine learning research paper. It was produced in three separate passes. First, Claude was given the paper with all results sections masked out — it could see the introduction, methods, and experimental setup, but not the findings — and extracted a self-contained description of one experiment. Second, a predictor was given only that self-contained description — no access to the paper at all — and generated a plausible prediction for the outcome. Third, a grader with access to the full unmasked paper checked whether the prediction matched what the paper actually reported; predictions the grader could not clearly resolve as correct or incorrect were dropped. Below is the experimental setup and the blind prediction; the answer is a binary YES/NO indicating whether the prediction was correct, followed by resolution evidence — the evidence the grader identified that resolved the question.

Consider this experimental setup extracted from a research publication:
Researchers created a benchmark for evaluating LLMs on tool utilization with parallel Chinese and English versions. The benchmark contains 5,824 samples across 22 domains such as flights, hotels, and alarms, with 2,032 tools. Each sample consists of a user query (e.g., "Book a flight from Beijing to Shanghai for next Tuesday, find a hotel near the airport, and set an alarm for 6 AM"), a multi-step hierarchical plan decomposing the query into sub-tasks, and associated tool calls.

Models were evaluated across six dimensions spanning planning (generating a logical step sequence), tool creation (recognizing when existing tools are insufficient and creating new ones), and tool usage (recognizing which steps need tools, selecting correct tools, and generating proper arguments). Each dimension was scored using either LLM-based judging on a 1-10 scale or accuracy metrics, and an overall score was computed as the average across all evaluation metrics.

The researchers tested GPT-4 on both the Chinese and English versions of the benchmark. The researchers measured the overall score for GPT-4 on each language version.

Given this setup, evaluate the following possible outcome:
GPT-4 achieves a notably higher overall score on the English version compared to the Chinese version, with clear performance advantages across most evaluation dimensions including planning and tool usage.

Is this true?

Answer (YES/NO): NO